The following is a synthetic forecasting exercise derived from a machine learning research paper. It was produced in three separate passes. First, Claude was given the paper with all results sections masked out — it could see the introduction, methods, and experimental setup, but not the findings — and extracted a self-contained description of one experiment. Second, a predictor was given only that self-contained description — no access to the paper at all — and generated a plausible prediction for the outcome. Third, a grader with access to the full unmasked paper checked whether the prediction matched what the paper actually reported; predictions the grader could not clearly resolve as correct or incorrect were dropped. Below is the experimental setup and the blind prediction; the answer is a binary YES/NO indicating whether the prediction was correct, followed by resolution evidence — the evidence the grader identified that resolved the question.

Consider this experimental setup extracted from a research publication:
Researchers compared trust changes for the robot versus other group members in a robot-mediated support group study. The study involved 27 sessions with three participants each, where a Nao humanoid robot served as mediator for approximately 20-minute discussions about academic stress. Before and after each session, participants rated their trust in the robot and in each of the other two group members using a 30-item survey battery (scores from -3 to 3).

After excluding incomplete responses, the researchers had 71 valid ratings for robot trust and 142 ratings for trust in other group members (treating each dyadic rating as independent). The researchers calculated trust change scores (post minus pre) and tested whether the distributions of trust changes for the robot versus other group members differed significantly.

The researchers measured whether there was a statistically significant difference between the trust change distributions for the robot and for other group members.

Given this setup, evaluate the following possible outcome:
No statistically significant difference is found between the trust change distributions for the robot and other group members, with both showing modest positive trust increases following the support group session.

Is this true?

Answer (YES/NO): NO